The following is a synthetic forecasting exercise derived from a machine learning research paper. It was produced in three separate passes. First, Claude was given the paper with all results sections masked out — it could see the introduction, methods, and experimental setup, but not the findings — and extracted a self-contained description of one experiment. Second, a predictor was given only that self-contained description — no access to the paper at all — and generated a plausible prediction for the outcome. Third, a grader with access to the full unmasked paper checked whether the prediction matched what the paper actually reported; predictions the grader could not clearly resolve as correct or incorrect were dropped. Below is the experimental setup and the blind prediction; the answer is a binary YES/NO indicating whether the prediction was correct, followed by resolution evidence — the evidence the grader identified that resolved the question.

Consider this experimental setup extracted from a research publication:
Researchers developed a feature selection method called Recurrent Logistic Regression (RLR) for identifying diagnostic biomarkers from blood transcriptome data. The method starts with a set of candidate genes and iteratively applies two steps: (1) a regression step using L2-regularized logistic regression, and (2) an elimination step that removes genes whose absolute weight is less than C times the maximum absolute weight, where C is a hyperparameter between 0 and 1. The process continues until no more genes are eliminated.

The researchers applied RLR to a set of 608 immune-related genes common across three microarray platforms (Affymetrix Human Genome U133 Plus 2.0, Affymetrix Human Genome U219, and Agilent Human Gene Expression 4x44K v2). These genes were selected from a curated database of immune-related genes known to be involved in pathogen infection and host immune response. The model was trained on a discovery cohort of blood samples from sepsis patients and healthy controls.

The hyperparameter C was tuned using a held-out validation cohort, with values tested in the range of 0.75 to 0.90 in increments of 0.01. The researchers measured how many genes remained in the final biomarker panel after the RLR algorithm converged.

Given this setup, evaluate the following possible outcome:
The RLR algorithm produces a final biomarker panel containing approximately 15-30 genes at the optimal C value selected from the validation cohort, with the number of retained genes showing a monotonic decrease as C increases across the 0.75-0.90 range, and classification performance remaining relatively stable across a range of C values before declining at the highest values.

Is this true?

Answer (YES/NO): NO